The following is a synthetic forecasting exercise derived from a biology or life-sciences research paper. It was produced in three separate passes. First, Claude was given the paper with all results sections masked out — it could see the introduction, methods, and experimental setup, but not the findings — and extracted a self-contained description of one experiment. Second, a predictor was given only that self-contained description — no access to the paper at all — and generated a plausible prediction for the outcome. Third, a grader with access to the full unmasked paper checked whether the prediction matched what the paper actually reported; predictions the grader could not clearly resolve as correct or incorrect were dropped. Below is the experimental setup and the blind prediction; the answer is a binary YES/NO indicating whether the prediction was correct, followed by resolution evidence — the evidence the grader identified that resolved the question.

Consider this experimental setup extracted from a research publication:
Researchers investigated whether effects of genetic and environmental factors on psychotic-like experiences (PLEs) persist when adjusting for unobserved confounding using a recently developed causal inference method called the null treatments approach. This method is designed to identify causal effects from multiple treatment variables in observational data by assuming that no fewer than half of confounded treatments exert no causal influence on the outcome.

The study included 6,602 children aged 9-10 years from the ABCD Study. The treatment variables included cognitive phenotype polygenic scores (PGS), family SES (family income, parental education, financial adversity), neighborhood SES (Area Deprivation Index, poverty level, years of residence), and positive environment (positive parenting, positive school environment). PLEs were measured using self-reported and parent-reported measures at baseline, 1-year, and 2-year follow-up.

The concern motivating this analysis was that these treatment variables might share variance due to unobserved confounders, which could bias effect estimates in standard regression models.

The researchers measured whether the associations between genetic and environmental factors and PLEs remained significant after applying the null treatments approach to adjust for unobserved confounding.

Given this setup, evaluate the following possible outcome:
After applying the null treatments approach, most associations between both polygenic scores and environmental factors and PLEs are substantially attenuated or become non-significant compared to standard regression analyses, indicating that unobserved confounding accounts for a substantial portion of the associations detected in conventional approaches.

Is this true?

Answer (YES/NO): NO